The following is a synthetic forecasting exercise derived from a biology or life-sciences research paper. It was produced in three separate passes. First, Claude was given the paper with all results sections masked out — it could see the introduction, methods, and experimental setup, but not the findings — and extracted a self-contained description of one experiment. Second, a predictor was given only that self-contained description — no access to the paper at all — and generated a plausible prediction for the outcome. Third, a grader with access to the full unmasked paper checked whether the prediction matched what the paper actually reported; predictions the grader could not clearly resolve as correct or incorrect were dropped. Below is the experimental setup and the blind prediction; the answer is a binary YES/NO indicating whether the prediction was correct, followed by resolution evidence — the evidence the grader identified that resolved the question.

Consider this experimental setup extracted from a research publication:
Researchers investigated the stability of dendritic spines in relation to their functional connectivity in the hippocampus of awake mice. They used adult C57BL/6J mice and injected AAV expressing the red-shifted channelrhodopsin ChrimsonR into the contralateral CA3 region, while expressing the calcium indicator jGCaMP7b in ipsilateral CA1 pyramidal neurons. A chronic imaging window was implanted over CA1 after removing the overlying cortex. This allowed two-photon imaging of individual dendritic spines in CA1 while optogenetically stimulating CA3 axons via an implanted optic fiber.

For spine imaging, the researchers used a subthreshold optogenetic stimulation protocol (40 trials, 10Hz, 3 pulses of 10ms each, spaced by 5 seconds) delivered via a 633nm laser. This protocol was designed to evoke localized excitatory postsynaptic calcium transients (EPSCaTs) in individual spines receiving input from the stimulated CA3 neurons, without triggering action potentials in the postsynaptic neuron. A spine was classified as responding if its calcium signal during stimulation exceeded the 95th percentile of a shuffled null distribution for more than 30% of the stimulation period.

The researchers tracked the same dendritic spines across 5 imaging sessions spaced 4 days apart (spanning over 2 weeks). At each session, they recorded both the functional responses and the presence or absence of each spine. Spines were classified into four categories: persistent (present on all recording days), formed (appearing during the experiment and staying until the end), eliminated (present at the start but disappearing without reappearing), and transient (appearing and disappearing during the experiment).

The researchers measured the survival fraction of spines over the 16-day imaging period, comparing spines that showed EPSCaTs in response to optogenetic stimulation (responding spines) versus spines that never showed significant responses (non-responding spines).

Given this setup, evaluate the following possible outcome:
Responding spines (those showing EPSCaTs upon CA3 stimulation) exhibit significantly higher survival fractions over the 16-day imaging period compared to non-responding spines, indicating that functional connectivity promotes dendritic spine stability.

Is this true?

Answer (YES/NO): YES